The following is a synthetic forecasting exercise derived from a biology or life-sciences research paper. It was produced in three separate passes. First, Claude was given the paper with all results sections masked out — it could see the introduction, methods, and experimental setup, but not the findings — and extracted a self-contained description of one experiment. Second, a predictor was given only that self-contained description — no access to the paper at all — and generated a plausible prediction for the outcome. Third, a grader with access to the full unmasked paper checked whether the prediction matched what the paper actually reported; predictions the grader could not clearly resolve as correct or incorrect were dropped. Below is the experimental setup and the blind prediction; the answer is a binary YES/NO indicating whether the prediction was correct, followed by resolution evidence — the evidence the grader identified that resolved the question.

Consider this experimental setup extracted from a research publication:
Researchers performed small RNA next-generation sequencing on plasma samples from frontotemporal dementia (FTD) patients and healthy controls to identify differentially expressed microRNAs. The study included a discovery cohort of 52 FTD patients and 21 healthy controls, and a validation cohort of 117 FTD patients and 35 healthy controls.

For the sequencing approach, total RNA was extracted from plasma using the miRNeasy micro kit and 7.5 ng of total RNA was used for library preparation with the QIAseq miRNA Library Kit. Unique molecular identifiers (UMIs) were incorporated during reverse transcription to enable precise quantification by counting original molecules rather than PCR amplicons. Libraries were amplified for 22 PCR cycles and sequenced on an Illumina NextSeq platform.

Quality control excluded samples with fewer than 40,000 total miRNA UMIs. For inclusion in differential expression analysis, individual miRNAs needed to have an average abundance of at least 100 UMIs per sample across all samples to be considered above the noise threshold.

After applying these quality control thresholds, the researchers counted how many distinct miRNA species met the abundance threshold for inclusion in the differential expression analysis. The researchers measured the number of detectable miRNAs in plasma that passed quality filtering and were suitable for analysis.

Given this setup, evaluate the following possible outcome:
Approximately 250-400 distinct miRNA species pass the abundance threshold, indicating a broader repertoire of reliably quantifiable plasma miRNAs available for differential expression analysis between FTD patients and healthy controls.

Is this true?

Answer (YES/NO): NO